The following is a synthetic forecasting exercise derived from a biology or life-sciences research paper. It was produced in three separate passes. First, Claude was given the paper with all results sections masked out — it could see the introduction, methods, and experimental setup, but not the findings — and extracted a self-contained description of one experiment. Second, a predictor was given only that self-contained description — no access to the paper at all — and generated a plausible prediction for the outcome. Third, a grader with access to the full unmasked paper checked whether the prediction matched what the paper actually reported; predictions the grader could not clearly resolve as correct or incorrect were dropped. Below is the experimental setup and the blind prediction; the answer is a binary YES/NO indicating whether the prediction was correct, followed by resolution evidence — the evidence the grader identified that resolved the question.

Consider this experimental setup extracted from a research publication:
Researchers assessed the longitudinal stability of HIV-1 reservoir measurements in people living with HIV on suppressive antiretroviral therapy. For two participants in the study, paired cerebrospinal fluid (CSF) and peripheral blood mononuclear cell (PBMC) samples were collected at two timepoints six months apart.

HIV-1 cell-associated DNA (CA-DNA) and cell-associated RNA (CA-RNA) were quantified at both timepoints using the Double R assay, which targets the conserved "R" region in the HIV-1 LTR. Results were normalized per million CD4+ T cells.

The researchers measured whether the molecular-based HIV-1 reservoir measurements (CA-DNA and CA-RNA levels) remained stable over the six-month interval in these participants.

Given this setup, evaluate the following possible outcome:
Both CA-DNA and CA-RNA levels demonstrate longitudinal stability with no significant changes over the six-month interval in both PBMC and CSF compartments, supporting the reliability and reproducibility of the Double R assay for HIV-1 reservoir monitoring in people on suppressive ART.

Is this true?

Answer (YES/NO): NO